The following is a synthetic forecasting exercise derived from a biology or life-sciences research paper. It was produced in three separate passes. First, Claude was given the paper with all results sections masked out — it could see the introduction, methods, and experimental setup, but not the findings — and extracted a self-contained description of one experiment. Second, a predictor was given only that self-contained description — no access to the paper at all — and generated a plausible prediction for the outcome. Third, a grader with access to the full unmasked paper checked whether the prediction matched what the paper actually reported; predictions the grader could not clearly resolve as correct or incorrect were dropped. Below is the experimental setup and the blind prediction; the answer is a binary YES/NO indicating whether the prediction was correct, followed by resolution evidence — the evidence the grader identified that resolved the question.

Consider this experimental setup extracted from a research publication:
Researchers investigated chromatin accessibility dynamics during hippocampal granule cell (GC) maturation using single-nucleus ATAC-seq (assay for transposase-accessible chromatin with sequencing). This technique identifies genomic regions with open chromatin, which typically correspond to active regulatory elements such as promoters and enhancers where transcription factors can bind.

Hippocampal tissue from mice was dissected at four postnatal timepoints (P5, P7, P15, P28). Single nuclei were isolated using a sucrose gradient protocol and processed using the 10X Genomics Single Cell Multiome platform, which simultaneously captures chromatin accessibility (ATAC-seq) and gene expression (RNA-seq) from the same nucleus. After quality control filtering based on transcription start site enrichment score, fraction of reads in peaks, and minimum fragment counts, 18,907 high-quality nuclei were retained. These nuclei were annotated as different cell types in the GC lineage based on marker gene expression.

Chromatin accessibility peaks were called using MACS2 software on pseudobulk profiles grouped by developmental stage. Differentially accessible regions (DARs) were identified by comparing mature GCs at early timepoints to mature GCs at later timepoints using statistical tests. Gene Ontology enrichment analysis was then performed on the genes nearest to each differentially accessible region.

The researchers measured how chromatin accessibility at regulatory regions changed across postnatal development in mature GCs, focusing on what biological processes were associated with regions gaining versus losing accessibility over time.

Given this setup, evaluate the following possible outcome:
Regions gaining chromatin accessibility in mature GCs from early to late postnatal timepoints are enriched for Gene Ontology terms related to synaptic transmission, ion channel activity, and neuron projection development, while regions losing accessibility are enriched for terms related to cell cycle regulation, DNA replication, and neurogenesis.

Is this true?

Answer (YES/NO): NO